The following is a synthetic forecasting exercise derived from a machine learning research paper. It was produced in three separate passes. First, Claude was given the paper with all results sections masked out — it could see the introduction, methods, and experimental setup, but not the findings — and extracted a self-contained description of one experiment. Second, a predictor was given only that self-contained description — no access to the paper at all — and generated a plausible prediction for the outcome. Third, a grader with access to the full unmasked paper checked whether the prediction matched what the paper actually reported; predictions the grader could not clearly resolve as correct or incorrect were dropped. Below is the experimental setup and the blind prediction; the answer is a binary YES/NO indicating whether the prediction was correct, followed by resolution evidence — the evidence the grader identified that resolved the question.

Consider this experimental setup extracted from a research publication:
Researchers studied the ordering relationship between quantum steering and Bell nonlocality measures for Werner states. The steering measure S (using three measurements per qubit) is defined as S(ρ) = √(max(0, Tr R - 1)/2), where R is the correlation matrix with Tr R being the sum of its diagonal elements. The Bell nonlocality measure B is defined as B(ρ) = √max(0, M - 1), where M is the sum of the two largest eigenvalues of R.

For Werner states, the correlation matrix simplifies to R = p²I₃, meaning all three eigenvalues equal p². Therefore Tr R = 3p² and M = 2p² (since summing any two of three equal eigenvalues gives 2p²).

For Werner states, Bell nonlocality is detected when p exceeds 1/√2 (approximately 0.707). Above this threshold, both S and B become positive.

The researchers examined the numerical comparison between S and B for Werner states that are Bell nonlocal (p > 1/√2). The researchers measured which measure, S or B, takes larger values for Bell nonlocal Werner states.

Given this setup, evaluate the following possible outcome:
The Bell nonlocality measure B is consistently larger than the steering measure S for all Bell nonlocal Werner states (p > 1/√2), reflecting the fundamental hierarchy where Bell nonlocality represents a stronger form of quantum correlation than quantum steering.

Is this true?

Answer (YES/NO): NO